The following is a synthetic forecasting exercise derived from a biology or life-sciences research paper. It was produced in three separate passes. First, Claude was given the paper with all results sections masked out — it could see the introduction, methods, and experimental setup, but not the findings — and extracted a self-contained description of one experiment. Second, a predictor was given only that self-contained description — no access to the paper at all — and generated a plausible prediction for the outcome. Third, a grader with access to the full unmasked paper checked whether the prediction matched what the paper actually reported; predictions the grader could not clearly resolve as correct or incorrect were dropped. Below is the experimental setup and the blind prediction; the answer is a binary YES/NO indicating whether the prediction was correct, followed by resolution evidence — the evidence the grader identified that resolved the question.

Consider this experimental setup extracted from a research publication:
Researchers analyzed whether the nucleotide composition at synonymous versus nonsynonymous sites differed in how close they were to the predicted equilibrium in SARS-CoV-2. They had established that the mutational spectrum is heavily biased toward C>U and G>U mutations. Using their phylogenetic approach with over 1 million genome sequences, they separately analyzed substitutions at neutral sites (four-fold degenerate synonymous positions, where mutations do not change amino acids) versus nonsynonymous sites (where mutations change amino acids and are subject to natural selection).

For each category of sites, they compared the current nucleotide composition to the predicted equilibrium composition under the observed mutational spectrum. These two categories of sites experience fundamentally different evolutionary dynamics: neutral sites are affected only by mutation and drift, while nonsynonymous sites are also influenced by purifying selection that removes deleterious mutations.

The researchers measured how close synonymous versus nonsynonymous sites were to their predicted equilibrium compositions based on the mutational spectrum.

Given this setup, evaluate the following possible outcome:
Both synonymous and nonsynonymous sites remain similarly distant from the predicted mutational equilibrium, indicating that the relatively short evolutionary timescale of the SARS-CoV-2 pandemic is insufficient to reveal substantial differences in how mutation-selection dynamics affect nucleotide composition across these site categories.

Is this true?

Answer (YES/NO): NO